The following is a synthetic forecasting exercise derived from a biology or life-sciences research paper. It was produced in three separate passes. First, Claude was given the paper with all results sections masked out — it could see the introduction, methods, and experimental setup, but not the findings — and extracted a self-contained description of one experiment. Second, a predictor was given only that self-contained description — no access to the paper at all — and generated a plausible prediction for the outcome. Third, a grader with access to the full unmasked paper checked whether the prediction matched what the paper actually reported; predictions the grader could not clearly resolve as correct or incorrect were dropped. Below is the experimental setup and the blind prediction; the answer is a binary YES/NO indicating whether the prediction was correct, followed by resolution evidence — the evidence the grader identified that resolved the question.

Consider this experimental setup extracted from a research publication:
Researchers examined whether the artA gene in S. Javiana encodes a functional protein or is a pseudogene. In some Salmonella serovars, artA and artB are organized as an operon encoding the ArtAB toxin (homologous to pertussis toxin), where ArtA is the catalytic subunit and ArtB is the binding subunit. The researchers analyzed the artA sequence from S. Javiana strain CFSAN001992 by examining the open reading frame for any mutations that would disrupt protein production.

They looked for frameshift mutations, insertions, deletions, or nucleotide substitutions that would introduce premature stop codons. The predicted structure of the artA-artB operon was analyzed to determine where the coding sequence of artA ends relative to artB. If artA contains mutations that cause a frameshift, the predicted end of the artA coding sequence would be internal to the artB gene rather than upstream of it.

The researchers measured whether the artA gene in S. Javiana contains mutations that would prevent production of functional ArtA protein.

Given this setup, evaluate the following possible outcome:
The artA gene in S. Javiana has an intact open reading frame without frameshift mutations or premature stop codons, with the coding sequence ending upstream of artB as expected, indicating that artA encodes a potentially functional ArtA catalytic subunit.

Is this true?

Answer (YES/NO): NO